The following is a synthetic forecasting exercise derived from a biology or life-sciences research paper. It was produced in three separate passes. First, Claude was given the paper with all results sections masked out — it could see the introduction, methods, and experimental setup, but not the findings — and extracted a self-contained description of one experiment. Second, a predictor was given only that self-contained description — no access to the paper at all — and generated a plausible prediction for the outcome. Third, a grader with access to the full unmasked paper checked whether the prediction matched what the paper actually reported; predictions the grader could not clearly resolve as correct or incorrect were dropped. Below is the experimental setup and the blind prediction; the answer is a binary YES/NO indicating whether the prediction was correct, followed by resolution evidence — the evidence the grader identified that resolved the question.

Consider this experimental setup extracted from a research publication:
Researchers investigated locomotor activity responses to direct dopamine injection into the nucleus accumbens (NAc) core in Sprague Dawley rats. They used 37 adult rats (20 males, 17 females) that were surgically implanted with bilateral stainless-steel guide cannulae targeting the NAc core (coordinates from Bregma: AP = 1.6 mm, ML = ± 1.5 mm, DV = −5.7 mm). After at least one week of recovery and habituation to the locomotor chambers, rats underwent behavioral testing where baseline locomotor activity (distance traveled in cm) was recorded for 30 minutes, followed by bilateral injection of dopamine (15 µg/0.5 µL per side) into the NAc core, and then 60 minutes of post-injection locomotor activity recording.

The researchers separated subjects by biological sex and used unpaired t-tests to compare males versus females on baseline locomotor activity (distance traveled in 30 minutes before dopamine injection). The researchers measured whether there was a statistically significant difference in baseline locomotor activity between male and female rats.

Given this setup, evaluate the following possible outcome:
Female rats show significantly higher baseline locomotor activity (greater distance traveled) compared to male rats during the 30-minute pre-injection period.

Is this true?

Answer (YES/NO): NO